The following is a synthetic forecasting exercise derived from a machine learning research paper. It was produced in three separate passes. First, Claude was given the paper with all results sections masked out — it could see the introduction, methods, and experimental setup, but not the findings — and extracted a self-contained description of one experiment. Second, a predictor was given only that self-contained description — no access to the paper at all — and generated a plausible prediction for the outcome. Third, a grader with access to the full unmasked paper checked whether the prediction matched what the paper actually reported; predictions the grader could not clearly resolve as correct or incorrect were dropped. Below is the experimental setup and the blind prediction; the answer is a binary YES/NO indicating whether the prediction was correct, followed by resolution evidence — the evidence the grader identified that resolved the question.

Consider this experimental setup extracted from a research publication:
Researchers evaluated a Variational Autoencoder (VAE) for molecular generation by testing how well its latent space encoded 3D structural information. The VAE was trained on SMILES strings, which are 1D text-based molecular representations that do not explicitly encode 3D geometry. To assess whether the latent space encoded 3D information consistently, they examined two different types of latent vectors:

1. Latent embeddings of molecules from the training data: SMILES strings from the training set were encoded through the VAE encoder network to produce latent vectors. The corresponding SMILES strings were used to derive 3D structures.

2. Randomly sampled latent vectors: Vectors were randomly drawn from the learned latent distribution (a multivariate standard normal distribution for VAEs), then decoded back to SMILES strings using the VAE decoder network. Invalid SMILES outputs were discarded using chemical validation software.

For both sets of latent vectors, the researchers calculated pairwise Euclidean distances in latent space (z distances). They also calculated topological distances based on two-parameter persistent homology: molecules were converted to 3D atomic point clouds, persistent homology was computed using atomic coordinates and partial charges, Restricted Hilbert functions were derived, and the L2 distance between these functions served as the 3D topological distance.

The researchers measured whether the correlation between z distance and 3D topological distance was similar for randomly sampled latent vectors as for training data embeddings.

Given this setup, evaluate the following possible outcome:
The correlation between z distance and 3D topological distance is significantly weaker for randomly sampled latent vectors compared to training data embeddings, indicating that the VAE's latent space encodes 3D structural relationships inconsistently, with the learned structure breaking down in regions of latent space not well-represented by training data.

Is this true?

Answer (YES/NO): NO